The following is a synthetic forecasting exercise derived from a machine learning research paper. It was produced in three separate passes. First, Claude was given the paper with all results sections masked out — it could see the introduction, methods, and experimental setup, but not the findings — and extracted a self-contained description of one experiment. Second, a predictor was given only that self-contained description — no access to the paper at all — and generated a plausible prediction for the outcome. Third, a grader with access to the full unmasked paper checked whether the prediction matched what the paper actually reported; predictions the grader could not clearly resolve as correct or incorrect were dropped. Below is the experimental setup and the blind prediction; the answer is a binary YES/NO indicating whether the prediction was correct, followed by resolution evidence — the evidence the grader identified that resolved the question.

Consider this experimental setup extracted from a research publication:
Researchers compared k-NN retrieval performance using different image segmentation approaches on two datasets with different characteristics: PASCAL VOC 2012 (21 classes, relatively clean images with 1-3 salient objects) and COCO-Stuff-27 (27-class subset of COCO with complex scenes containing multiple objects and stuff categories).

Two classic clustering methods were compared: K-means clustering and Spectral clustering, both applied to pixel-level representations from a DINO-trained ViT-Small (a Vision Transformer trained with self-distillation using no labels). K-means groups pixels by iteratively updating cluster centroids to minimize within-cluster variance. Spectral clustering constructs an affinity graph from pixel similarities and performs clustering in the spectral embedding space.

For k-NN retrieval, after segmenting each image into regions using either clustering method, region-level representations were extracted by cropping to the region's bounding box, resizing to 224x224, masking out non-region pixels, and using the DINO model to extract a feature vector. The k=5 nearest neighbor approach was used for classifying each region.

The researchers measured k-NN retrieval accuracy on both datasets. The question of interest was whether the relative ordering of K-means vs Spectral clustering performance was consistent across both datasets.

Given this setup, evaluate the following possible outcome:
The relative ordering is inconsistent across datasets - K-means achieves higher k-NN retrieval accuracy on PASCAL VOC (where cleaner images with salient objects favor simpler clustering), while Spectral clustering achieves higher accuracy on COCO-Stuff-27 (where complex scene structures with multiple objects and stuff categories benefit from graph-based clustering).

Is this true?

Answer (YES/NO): NO